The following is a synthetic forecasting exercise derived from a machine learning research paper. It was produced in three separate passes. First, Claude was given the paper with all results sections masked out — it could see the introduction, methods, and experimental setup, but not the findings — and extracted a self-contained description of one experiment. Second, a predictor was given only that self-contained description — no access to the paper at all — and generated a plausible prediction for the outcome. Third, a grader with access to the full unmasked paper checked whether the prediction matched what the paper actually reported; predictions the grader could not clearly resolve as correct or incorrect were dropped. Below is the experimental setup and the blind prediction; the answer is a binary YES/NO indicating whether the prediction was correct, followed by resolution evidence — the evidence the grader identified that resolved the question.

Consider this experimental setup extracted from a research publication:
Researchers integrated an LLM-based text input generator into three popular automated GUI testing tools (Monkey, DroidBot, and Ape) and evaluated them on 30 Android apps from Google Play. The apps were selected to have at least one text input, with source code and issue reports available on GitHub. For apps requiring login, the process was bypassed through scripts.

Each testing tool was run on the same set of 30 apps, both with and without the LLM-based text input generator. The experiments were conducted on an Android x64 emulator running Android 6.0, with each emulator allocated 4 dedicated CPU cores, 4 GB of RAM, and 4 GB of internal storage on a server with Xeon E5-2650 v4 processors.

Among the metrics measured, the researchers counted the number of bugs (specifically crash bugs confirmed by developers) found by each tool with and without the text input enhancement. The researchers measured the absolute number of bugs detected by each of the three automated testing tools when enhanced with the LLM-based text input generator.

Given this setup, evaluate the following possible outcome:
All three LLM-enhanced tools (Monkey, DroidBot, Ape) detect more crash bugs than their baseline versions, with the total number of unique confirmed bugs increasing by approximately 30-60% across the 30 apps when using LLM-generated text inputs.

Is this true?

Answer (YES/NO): NO